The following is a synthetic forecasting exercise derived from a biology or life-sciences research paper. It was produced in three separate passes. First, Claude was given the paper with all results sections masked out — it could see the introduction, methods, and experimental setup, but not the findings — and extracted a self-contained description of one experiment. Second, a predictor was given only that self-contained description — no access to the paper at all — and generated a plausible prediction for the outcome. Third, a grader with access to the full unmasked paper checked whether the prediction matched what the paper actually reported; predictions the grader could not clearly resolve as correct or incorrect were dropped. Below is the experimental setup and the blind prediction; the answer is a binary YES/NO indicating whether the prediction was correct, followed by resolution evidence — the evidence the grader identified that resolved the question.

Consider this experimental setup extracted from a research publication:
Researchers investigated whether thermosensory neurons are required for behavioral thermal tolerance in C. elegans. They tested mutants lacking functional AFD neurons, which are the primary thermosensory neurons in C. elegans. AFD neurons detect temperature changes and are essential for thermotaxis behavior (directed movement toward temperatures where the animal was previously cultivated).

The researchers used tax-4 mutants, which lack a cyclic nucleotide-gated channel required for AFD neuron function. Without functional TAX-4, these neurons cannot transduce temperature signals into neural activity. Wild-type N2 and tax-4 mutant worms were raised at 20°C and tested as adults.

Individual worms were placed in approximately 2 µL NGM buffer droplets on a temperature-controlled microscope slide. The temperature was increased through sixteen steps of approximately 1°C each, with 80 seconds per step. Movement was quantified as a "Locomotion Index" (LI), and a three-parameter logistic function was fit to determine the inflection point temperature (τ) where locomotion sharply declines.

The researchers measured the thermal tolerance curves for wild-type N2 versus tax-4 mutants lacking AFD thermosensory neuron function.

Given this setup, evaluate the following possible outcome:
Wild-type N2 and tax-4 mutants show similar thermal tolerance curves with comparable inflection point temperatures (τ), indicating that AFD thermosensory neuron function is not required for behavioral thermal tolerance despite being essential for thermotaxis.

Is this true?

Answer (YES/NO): NO